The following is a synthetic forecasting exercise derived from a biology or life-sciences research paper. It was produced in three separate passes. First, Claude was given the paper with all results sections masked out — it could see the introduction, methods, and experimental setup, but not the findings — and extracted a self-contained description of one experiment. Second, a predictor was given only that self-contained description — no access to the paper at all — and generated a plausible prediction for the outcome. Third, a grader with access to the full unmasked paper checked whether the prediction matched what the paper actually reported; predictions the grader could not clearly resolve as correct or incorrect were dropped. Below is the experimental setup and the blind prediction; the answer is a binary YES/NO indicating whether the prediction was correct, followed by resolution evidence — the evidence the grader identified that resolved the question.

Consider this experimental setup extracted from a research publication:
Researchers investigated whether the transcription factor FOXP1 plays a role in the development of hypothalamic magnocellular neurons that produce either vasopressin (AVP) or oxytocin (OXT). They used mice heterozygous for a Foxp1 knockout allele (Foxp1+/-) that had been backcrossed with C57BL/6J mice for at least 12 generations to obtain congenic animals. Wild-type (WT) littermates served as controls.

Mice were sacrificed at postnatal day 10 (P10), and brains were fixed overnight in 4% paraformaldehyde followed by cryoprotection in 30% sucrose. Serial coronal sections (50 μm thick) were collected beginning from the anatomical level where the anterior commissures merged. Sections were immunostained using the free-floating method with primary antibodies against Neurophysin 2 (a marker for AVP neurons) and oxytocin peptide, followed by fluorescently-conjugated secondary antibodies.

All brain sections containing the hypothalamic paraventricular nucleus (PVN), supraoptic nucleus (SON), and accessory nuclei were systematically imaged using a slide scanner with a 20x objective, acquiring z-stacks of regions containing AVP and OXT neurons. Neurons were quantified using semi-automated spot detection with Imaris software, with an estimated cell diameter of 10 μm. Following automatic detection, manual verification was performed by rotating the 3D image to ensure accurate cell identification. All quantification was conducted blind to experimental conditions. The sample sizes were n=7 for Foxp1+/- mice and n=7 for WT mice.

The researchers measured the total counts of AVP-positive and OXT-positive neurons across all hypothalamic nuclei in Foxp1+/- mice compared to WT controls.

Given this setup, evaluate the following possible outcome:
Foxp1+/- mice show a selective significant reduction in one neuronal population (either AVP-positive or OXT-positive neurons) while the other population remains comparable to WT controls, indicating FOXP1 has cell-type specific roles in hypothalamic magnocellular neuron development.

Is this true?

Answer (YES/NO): NO